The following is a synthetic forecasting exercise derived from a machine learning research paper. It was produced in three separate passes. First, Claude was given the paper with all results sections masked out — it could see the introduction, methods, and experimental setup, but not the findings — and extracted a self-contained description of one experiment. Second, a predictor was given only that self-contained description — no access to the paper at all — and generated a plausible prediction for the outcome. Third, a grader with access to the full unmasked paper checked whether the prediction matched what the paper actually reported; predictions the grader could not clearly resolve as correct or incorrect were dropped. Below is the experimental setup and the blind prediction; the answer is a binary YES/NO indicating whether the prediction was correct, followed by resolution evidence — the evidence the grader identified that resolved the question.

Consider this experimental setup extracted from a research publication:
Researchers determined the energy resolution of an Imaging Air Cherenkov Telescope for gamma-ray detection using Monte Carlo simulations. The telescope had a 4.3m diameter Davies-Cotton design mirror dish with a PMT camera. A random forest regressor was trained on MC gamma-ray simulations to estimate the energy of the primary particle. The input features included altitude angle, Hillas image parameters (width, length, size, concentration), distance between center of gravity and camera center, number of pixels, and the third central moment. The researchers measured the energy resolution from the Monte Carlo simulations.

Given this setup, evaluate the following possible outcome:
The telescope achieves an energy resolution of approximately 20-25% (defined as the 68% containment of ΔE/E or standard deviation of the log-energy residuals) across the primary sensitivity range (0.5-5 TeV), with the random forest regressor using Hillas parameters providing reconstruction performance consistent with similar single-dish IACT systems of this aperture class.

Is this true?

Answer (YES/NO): NO